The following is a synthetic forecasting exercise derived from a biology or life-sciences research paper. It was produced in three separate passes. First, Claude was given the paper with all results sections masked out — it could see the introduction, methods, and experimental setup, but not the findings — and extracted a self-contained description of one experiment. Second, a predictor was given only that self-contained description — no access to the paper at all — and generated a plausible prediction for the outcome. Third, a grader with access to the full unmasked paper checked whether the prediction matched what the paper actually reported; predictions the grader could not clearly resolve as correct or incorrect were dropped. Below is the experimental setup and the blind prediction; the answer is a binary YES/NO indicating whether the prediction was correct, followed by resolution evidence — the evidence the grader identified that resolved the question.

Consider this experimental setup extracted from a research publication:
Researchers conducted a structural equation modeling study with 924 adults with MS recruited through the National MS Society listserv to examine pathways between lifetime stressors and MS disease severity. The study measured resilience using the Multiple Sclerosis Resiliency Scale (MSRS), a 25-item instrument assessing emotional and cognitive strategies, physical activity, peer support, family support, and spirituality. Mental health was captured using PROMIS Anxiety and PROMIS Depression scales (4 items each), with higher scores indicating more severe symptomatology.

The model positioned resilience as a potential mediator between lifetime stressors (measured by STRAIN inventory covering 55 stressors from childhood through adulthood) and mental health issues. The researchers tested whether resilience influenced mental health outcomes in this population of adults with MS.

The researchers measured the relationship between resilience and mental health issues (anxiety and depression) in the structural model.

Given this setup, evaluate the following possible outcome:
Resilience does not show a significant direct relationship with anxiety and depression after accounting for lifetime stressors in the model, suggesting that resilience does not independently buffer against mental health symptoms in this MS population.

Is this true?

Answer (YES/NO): NO